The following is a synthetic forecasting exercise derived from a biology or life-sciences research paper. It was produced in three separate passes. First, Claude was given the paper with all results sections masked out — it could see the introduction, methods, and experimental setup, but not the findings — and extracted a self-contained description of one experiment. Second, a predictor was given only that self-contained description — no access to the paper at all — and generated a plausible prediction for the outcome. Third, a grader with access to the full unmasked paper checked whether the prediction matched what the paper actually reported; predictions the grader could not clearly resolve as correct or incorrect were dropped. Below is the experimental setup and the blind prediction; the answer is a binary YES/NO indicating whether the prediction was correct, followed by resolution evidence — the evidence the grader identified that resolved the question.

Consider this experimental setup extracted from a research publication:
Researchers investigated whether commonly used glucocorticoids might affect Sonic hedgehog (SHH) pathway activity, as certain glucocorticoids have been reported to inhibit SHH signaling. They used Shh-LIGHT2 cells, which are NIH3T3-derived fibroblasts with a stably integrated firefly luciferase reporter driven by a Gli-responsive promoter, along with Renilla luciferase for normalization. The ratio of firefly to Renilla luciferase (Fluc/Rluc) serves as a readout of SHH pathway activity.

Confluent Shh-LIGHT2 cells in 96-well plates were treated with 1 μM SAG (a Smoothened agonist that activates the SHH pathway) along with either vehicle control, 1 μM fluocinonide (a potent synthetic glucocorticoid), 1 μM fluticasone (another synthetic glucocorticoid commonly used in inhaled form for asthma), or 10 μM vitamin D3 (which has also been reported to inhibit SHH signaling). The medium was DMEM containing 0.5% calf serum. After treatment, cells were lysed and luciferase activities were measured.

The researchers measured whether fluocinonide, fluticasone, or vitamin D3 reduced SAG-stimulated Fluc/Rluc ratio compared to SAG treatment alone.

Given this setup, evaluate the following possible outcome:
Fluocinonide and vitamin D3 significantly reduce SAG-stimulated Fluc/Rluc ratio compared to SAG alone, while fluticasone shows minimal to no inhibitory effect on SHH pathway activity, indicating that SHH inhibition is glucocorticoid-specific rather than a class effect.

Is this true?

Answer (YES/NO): NO